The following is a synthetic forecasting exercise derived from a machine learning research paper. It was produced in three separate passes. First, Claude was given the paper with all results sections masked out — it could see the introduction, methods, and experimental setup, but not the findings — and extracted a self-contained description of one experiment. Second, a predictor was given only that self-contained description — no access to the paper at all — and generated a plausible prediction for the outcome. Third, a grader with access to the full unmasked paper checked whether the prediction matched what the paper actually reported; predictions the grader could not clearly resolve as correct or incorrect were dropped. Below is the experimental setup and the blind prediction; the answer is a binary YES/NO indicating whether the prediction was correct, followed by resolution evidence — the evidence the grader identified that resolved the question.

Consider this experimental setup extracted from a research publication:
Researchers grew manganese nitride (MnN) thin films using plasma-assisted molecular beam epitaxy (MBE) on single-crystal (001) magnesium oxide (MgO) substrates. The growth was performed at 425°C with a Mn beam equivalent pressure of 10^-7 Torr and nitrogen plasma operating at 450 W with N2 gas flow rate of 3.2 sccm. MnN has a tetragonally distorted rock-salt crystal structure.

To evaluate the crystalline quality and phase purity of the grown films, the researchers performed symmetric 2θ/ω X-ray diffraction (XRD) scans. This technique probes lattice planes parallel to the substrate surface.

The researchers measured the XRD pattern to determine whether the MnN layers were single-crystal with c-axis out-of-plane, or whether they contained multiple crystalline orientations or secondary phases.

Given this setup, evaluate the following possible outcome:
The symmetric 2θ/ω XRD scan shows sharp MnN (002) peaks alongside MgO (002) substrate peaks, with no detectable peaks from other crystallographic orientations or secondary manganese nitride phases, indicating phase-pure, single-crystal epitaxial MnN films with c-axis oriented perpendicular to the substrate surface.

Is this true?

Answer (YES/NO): YES